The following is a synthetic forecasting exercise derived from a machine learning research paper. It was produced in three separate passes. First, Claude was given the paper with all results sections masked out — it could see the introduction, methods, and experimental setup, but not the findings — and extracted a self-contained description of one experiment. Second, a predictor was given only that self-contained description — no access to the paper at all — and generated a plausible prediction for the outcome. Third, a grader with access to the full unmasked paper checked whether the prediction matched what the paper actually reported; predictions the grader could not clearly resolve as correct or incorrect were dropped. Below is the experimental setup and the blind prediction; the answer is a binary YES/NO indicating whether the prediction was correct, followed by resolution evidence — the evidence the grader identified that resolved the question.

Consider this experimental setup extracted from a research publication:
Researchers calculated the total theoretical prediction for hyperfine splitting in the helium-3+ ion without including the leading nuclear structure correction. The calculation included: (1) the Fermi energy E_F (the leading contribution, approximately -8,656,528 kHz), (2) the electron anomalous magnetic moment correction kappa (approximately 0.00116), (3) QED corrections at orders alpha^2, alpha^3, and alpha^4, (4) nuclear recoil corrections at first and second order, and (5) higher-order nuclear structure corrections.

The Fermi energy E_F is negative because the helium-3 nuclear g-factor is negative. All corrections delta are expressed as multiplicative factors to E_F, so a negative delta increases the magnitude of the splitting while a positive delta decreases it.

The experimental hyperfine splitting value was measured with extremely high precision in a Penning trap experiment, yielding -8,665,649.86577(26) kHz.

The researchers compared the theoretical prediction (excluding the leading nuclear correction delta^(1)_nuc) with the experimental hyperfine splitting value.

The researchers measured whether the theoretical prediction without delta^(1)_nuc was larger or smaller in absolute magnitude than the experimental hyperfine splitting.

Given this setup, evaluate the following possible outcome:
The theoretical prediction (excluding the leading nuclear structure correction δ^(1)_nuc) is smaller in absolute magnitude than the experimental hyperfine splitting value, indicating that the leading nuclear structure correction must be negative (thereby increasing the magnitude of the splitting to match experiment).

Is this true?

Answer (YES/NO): NO